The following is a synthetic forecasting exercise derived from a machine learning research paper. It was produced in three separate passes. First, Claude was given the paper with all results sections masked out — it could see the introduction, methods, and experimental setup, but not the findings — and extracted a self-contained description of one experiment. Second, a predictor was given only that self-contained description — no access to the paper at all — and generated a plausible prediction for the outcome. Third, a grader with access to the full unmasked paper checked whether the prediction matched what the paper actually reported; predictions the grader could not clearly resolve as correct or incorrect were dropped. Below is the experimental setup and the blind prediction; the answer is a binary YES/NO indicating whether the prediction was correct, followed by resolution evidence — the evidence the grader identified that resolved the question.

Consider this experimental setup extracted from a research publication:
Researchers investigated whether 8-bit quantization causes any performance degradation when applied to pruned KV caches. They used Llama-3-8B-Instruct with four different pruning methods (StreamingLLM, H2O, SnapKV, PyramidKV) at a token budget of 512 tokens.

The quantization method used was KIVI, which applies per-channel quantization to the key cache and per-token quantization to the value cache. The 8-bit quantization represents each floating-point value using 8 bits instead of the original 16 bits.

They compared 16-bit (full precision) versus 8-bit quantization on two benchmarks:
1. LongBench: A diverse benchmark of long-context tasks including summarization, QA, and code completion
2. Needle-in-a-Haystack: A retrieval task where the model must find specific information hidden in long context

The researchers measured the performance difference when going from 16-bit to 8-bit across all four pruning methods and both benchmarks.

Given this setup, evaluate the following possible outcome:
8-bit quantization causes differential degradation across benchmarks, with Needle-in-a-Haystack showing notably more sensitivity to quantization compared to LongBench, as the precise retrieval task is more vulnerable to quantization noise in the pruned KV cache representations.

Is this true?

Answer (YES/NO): NO